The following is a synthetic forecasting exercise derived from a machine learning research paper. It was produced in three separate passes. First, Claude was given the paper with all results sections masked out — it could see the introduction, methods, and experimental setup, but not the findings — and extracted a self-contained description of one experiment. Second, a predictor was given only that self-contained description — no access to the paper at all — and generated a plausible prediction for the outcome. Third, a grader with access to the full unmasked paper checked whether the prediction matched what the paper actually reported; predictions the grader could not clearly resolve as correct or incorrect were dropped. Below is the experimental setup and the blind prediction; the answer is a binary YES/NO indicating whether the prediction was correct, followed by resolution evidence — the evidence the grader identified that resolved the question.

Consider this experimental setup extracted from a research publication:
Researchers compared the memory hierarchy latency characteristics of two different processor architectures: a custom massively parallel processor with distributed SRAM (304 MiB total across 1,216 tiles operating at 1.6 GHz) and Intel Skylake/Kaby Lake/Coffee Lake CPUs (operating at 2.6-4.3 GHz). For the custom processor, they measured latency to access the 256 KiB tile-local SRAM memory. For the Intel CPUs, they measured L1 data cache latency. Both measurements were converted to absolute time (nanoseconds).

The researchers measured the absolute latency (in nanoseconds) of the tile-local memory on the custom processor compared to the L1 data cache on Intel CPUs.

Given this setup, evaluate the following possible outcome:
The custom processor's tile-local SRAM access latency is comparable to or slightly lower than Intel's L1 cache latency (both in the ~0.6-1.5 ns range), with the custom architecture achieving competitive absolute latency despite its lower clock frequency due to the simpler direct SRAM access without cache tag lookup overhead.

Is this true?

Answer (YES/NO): NO